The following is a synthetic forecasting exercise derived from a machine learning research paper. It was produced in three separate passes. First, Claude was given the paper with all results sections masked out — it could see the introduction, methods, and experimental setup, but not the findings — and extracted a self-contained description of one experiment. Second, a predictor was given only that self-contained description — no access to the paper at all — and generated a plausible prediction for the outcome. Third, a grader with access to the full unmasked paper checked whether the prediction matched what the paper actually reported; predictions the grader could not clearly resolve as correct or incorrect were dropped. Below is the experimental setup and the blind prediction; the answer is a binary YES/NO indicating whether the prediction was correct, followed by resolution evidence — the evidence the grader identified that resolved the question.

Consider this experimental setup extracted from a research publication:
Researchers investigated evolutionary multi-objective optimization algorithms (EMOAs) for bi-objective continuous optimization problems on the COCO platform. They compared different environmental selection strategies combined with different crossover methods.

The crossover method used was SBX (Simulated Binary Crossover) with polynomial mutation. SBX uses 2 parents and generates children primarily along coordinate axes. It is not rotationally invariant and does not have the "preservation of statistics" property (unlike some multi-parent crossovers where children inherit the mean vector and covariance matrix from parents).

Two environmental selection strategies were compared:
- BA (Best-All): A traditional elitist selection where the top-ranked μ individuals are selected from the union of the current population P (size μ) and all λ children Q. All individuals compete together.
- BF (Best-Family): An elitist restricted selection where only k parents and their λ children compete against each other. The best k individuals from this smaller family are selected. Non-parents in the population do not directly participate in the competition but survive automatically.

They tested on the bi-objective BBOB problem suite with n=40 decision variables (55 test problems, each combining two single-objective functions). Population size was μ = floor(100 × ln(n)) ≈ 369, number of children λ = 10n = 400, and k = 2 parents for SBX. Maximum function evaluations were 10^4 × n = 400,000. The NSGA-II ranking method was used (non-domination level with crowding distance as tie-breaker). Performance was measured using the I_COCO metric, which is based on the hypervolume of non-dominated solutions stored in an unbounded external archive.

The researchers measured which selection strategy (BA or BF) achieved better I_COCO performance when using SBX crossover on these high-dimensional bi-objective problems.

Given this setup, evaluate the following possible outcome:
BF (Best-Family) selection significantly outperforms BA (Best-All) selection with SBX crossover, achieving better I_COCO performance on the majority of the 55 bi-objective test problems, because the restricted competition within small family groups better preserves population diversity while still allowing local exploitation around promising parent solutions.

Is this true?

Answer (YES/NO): NO